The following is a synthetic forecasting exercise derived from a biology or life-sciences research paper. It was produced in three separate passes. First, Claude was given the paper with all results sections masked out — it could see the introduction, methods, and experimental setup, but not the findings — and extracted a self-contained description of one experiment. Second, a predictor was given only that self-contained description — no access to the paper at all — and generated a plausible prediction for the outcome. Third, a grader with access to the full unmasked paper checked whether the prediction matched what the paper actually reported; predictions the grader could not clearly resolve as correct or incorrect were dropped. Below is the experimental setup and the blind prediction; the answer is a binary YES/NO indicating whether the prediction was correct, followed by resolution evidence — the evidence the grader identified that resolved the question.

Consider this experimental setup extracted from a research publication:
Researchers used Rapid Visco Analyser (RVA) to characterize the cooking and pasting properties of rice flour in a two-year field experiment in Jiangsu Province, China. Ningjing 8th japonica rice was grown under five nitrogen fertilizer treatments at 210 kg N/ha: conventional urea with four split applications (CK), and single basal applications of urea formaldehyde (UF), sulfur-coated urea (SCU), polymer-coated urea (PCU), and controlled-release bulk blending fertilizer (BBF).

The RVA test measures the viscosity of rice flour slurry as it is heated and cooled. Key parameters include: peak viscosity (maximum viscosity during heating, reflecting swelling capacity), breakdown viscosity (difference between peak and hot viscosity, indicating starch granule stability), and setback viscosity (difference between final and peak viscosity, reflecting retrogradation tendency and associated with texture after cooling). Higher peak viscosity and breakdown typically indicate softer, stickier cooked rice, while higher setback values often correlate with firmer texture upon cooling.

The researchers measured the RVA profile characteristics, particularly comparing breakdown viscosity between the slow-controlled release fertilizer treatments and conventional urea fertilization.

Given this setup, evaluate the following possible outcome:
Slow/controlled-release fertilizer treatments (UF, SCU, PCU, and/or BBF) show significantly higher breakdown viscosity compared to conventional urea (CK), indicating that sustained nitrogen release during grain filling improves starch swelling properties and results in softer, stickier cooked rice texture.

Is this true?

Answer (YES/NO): NO